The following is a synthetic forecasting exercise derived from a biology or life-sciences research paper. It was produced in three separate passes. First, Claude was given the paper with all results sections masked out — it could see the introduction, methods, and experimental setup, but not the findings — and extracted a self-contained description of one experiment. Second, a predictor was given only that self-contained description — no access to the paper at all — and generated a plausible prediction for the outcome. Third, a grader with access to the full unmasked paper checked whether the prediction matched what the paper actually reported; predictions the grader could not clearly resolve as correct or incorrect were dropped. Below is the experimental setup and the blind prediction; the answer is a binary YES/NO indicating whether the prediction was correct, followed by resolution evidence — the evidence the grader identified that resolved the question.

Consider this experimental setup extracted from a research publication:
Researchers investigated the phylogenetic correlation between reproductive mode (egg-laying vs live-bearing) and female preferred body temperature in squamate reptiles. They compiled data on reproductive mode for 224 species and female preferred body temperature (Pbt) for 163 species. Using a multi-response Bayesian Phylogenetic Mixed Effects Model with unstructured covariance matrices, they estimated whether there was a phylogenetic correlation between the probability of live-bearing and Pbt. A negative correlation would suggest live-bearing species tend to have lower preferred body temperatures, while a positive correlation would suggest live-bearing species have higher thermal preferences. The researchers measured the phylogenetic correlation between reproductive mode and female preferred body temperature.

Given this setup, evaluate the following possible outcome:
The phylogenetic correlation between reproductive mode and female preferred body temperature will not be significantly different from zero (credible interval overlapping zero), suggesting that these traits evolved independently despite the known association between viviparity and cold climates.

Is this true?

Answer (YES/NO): NO